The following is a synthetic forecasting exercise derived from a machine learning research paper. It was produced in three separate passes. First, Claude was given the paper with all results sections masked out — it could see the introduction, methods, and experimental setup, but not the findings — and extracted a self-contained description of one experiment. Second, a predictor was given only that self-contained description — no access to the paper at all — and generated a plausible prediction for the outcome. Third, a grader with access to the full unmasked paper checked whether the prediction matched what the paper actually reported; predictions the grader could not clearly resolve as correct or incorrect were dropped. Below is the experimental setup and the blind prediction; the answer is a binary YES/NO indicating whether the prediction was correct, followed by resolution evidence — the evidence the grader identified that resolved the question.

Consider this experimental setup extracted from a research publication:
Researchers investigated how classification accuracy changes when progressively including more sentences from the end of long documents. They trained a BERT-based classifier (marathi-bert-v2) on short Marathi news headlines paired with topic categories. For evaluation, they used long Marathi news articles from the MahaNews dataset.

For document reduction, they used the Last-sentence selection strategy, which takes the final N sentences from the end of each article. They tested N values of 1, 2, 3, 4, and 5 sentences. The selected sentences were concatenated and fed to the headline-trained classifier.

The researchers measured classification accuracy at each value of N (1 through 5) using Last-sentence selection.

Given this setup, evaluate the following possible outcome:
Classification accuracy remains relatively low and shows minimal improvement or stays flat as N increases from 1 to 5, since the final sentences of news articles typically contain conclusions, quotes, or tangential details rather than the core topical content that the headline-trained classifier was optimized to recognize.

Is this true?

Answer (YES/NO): NO